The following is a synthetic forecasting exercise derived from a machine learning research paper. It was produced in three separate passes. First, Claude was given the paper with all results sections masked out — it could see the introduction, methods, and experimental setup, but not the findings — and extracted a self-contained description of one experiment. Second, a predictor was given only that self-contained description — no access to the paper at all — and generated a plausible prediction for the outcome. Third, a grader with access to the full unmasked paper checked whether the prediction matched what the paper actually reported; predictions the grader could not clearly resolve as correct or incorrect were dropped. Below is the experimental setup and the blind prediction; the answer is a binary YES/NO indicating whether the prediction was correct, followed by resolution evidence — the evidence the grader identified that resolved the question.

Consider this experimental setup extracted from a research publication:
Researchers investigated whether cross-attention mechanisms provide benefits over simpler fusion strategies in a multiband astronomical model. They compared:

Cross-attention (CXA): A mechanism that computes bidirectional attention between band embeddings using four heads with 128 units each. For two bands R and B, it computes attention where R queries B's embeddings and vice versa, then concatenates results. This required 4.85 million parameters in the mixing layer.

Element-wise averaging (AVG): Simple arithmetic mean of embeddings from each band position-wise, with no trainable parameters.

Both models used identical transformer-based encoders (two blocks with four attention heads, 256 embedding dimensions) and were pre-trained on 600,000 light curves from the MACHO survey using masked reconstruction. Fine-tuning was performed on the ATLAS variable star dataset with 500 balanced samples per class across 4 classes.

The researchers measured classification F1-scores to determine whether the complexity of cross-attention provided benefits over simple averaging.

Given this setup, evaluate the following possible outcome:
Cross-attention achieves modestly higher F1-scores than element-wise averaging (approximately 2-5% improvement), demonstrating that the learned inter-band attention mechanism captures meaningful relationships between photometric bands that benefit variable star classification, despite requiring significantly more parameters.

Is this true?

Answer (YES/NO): NO